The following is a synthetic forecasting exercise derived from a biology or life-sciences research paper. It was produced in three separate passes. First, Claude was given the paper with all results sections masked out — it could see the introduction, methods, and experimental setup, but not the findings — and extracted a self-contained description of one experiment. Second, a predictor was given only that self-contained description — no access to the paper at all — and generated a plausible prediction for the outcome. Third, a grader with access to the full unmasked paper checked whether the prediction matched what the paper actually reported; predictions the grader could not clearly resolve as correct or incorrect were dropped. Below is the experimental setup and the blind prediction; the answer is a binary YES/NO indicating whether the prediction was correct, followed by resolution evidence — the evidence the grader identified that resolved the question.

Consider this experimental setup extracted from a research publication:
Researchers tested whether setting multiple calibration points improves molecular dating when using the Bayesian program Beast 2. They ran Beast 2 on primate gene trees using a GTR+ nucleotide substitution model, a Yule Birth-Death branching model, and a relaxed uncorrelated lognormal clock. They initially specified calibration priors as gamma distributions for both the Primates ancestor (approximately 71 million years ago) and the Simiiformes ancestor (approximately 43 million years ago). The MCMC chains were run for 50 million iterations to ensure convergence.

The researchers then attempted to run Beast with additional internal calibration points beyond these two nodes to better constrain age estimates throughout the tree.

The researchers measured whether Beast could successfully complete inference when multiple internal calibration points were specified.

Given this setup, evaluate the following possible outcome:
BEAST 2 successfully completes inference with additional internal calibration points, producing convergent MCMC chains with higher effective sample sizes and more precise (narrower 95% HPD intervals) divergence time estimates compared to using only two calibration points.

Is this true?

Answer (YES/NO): NO